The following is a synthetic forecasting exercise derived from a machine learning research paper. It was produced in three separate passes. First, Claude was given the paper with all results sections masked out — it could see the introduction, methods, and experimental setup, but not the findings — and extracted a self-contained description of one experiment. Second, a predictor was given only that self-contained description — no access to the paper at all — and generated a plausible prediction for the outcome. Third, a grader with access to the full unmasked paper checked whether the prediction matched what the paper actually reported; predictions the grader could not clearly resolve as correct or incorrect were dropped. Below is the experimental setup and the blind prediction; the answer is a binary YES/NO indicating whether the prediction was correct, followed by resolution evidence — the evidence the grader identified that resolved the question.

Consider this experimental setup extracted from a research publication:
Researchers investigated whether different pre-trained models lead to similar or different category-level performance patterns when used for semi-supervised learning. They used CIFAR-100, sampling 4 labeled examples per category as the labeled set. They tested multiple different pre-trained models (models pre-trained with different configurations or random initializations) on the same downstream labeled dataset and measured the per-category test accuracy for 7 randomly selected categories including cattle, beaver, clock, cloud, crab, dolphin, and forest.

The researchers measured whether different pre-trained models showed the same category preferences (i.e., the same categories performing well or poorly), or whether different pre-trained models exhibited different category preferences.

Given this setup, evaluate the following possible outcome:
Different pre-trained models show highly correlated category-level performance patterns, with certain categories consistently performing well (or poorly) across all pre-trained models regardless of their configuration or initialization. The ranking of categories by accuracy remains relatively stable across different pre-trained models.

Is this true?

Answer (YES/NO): NO